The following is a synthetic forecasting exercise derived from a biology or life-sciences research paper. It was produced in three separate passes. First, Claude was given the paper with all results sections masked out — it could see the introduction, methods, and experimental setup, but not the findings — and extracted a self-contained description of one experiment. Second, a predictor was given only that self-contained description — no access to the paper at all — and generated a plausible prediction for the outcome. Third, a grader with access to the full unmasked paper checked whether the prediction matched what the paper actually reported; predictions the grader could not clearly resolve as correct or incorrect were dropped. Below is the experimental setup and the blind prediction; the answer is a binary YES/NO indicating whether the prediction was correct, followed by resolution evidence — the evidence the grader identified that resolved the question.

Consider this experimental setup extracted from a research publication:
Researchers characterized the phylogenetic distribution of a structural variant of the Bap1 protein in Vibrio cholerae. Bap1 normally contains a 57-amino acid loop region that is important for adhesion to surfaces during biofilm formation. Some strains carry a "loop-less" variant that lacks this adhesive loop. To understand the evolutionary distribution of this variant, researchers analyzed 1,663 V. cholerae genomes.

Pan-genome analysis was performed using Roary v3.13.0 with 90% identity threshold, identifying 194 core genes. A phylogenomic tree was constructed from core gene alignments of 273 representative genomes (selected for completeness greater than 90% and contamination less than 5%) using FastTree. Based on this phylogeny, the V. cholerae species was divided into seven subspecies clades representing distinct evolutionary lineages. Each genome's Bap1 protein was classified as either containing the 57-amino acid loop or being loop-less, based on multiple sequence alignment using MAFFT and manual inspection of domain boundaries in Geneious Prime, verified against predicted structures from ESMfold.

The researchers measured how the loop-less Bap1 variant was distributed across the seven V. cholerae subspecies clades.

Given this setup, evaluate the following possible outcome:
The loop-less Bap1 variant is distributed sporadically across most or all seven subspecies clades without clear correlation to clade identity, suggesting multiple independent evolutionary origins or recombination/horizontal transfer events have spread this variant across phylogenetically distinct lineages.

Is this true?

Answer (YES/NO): NO